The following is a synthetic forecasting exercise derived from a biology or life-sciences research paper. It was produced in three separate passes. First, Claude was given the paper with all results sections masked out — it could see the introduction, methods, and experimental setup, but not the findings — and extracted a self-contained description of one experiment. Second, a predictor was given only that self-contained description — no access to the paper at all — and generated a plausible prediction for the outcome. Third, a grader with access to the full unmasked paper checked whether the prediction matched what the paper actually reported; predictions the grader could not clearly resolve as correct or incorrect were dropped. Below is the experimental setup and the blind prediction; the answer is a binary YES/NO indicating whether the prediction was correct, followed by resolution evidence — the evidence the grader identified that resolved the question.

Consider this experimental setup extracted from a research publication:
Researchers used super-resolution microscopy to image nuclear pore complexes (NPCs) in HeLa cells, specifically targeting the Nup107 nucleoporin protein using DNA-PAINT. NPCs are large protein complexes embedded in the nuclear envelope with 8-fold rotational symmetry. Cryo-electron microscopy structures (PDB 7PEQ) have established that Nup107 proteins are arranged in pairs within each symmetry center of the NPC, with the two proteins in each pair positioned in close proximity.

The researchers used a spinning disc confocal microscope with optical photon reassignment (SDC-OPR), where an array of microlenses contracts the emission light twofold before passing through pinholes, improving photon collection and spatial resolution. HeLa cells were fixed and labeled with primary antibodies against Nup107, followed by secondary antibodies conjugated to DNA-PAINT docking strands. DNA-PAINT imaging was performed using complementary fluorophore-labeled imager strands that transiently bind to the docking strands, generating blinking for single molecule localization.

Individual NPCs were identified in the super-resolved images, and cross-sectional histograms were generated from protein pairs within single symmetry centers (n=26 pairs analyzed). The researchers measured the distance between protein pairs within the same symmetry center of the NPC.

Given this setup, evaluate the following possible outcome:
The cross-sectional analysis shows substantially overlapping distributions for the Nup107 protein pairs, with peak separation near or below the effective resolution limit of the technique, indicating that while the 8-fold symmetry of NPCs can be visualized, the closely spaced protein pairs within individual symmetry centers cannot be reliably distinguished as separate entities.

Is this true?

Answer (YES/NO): NO